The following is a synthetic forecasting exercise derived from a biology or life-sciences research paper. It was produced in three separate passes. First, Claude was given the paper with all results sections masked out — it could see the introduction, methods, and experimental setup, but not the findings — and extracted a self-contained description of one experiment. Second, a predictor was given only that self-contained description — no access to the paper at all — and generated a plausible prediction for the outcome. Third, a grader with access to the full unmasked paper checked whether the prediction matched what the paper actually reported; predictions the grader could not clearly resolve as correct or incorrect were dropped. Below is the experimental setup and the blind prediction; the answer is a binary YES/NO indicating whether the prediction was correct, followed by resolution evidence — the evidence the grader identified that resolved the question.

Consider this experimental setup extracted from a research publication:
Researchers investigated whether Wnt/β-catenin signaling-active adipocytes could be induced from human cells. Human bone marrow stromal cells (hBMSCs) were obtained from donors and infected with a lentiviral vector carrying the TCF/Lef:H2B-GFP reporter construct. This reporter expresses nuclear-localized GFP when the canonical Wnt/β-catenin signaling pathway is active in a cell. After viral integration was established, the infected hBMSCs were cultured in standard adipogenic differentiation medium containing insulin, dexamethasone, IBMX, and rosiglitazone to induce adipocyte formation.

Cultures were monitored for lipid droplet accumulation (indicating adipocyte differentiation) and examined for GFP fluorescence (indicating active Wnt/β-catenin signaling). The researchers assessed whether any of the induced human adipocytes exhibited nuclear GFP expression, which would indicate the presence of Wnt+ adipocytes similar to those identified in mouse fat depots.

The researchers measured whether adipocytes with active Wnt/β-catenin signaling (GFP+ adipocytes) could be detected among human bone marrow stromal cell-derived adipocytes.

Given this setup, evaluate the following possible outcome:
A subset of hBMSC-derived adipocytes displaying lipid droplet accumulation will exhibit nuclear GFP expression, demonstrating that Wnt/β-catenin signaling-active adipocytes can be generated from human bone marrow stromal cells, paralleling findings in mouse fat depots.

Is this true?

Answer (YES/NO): YES